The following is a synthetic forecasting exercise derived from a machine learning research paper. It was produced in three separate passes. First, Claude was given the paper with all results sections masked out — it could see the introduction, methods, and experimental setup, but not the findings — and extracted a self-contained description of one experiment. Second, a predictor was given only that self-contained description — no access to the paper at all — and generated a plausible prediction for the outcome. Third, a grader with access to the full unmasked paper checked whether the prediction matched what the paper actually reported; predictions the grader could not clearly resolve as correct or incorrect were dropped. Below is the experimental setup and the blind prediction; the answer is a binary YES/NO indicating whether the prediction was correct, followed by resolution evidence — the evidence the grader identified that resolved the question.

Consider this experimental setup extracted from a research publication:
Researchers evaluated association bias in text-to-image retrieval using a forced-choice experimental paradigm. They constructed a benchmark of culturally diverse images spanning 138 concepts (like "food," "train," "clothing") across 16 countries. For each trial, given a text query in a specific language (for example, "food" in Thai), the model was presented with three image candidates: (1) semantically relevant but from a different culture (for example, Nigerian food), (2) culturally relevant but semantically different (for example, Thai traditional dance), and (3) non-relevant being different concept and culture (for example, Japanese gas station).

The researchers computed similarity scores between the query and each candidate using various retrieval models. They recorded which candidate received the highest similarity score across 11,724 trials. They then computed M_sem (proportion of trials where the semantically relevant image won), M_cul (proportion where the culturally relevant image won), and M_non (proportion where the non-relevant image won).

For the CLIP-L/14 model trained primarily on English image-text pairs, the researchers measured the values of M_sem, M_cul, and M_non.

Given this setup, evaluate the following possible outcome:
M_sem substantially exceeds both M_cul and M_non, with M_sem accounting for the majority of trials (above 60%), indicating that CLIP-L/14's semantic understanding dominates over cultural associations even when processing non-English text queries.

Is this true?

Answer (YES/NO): NO